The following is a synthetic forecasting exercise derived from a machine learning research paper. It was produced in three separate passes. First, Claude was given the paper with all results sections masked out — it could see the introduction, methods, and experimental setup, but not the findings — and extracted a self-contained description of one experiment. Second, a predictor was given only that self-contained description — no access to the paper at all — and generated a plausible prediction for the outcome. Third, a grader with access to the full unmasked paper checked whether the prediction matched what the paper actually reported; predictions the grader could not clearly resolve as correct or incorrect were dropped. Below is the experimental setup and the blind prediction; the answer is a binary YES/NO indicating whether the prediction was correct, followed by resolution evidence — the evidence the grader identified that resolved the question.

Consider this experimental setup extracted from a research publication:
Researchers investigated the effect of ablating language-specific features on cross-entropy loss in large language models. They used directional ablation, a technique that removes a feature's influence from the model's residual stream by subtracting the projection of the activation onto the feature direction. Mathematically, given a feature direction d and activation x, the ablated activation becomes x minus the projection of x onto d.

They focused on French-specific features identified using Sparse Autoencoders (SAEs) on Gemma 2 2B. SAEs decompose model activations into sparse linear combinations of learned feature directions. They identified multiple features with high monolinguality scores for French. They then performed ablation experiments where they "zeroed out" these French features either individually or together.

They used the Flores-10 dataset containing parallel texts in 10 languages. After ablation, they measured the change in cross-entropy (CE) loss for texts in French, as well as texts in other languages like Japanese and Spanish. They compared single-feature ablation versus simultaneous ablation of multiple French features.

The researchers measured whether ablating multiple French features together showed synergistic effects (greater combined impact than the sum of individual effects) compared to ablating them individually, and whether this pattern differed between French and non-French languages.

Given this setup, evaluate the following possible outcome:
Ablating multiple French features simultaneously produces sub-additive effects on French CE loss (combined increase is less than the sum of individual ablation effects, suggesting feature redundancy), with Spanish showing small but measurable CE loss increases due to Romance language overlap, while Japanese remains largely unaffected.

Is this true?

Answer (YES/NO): NO